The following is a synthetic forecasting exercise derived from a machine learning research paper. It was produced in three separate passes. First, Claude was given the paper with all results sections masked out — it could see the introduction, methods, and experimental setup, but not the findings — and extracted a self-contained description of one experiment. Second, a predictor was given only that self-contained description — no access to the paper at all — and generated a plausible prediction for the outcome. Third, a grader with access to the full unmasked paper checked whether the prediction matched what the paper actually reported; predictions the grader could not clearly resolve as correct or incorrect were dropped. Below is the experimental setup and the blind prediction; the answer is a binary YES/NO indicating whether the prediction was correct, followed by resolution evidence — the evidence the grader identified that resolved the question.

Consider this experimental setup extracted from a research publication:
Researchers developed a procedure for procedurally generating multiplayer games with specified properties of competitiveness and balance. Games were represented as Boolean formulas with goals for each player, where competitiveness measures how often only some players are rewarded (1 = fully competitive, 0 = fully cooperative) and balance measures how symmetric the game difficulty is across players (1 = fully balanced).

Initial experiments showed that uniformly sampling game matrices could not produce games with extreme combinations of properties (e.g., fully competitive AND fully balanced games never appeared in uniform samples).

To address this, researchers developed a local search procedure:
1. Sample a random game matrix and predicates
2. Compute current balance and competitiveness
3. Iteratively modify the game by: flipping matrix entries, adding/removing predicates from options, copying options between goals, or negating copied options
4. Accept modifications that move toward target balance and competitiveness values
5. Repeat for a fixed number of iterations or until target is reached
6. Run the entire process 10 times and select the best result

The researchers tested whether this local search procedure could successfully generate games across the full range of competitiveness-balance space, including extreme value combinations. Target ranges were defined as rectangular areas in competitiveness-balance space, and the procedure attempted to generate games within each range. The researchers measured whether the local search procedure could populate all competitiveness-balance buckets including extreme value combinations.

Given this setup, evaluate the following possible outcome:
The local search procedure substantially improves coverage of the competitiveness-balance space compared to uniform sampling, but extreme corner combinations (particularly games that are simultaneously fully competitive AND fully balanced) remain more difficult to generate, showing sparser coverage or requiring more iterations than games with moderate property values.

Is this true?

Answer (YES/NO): NO